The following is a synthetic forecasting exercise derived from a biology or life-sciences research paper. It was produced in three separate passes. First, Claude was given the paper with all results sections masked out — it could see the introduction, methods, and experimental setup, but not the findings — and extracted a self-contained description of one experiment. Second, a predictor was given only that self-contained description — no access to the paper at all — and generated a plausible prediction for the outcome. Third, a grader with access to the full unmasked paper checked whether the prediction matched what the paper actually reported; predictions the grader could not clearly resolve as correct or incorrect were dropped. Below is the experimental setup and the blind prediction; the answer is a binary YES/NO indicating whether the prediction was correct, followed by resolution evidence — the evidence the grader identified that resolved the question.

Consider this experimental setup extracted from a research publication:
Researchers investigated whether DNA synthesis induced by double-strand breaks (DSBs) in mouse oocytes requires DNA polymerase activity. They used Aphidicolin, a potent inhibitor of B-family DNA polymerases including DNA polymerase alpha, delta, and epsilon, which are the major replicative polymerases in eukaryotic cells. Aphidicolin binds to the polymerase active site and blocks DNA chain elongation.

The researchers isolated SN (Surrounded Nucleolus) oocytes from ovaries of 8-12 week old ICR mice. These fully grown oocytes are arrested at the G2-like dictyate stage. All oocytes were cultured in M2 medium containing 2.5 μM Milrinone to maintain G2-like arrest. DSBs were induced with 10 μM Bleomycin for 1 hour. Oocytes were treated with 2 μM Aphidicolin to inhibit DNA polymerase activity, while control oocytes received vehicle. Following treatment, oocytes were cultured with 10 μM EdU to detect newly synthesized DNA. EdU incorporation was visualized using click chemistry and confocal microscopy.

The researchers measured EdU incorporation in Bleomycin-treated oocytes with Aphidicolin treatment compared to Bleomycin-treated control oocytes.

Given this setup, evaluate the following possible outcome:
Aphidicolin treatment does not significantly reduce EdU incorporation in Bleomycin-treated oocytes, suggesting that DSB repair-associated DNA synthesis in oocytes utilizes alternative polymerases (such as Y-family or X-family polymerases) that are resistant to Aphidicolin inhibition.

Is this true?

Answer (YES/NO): NO